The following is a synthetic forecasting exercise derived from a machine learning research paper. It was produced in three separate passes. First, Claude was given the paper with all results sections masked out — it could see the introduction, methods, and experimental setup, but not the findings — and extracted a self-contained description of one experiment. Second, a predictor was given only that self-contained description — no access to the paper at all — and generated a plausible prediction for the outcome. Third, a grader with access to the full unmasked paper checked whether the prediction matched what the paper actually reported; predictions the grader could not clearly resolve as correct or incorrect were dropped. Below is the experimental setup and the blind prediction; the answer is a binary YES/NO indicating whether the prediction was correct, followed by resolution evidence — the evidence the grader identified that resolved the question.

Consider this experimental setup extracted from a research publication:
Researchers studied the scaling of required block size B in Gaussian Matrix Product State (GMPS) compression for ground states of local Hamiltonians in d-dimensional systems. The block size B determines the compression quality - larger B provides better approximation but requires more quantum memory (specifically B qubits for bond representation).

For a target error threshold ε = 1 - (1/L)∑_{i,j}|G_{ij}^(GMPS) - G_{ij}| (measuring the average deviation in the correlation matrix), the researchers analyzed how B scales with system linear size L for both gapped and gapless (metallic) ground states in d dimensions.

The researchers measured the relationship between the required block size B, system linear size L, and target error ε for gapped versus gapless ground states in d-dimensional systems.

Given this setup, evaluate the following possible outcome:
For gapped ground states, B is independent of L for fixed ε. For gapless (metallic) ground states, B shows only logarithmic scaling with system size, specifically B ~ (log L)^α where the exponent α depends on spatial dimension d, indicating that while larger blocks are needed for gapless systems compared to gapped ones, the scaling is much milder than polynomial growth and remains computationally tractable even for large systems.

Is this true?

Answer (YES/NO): NO